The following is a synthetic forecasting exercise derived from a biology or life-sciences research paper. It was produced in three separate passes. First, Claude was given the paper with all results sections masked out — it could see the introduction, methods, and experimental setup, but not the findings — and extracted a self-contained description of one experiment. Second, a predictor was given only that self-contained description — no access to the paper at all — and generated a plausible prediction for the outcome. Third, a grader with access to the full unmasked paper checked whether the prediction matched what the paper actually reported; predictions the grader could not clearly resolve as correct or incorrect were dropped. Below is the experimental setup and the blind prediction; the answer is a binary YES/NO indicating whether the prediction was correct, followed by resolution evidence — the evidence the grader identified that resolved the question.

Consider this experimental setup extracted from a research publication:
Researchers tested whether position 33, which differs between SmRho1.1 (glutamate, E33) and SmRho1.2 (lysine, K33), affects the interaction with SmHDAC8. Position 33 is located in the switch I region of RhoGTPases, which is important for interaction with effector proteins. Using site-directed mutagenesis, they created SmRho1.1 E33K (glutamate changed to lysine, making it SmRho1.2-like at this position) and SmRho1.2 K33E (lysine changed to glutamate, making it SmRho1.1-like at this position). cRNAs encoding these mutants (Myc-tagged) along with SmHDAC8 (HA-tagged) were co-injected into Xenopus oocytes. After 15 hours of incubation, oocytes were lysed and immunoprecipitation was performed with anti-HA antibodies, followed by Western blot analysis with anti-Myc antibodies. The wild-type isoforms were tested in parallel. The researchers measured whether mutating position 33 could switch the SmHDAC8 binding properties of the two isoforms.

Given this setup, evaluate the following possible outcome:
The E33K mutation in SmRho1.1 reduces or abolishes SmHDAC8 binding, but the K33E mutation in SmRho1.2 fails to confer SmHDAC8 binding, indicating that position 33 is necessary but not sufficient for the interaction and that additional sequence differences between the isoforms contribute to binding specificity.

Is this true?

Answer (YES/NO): NO